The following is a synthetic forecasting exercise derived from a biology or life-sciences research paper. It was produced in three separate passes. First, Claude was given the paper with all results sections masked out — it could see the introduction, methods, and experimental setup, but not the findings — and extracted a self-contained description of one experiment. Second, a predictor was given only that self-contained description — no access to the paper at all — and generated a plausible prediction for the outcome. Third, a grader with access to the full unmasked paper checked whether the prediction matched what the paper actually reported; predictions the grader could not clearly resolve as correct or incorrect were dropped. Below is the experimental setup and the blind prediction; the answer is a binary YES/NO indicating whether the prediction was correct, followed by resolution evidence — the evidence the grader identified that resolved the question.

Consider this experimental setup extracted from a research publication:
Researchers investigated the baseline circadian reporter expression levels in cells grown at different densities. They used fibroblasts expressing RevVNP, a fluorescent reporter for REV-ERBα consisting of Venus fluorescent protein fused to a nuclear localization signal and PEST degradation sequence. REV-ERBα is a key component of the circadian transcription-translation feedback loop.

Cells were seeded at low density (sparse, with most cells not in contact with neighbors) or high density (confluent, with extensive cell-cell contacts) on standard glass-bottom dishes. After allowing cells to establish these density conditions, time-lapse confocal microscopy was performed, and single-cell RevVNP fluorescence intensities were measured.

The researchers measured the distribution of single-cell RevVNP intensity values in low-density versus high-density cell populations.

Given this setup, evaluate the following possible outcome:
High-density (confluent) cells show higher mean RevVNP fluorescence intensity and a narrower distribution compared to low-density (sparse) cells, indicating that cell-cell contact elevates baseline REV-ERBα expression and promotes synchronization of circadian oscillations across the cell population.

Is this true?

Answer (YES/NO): NO